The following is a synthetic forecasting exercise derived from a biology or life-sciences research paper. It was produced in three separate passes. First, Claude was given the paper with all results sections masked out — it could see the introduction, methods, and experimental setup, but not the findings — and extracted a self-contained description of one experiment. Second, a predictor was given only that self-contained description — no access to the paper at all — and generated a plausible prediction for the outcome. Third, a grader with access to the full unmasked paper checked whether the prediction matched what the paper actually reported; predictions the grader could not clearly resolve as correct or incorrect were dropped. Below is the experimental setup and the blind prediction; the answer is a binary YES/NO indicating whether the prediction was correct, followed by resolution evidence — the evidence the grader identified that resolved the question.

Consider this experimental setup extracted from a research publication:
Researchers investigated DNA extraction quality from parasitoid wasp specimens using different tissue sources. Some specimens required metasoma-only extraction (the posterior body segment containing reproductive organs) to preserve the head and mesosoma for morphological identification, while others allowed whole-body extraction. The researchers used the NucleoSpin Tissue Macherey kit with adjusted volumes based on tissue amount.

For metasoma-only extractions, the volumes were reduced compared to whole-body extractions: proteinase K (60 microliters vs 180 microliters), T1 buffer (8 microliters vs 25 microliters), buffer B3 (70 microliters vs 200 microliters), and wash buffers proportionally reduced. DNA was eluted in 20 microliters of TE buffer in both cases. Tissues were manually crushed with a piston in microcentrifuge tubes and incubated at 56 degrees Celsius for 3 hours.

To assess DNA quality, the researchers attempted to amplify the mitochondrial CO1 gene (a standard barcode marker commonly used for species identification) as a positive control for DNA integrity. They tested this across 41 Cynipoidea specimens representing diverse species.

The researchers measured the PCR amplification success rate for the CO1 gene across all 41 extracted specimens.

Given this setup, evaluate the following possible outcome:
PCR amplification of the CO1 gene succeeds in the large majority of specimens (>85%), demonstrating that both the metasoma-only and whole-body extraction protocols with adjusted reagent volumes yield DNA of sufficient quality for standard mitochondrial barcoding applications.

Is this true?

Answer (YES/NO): NO